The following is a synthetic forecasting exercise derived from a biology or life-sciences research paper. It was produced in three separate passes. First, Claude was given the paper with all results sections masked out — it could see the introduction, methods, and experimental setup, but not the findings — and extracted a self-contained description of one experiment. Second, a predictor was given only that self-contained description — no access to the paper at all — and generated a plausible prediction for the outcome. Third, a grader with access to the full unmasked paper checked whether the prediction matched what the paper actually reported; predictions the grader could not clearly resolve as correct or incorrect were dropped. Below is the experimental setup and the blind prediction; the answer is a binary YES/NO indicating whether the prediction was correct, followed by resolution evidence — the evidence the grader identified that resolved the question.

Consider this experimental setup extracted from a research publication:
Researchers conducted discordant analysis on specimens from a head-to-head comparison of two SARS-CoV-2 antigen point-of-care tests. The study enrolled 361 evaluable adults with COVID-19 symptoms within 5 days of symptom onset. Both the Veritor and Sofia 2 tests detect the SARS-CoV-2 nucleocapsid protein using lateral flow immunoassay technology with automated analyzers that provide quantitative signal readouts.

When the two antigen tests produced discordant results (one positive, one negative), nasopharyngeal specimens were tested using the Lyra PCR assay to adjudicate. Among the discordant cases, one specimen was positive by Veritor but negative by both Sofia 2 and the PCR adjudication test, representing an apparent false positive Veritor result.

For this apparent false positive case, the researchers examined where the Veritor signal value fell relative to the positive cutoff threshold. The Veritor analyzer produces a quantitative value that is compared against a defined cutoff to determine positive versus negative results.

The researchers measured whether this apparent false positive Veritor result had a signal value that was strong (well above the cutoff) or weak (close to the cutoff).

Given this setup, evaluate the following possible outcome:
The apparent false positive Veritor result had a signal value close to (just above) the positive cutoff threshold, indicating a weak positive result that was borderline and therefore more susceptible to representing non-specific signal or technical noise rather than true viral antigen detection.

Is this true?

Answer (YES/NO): YES